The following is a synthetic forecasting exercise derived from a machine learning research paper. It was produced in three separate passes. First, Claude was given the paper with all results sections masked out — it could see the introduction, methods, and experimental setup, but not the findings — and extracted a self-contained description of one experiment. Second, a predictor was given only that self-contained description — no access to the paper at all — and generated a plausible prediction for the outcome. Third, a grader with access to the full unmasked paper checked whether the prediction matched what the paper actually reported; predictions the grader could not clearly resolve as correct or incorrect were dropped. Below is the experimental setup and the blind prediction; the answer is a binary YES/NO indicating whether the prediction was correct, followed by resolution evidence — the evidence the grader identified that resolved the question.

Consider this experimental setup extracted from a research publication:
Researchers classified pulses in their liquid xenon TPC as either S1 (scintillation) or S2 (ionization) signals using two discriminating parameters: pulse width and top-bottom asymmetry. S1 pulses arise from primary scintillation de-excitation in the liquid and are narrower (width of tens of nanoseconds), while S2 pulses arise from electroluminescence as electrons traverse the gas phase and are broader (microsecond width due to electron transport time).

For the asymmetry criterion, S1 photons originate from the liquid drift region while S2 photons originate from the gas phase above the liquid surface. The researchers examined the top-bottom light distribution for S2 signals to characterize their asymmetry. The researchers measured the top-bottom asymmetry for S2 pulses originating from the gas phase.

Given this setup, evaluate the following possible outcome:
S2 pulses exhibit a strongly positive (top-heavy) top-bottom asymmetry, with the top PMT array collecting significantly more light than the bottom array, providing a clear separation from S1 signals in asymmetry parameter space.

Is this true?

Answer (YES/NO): NO